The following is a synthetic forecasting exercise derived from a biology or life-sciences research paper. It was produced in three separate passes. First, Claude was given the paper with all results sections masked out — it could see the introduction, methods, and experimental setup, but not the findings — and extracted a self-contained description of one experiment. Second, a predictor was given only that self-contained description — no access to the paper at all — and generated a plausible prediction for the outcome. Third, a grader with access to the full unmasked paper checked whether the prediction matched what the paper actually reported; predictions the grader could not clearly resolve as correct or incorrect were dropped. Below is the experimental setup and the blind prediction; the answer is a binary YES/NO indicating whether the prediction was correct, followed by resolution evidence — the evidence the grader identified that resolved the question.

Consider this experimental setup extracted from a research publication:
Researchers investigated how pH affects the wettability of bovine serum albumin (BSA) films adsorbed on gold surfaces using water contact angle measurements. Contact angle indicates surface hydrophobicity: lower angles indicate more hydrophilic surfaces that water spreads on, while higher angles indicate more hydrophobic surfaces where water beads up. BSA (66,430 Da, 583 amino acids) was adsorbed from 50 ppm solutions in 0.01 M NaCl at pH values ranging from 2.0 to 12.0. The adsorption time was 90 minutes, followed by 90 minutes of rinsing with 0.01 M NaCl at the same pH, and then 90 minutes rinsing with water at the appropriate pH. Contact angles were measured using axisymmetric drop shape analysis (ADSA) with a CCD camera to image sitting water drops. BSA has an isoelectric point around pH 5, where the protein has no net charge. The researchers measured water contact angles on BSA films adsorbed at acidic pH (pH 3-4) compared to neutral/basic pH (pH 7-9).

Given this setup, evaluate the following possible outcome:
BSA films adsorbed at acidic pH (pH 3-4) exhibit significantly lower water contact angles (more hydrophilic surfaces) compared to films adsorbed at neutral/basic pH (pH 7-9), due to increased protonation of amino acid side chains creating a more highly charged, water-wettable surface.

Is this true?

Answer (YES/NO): NO